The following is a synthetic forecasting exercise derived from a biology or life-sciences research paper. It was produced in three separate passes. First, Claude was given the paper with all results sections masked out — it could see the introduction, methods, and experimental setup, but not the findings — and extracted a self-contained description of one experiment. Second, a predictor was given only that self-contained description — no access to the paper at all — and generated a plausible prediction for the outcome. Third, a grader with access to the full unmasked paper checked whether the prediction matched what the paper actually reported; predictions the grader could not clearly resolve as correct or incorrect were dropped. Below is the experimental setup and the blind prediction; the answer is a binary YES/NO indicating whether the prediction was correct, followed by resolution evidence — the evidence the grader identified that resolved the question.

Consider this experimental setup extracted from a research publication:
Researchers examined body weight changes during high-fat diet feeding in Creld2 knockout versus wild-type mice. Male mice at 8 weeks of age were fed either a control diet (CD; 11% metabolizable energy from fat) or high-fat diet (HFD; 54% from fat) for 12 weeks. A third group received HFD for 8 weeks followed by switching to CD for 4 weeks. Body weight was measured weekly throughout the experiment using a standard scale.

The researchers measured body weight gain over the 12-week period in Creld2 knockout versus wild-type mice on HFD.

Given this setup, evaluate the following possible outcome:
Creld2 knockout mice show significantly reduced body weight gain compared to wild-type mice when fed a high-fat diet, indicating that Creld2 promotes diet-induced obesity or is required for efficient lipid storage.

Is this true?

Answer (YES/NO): YES